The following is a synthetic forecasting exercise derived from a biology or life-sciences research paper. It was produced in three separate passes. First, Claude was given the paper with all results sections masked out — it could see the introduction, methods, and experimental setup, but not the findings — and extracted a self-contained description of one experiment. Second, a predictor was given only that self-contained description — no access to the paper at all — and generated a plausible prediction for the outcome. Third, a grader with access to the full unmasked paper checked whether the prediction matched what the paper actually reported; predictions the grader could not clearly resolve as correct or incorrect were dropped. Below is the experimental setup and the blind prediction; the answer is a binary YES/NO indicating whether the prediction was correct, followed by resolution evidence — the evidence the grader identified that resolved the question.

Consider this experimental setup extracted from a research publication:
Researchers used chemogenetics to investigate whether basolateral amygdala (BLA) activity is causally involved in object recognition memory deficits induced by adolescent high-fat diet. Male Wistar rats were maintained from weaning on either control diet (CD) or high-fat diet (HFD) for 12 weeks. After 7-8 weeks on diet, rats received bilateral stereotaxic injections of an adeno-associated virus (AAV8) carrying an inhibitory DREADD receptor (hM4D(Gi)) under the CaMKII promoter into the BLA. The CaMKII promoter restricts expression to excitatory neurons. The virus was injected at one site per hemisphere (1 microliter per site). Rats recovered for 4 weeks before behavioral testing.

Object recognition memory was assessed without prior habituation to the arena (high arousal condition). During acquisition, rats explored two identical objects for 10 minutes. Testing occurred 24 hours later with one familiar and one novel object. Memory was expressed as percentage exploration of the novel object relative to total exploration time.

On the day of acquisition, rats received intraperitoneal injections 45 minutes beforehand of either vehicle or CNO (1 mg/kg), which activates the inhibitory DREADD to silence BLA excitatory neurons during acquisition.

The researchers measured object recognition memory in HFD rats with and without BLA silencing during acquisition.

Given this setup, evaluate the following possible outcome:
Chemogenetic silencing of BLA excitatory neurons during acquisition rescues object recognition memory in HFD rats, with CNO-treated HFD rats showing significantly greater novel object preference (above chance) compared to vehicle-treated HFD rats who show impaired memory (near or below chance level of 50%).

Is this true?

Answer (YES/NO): NO